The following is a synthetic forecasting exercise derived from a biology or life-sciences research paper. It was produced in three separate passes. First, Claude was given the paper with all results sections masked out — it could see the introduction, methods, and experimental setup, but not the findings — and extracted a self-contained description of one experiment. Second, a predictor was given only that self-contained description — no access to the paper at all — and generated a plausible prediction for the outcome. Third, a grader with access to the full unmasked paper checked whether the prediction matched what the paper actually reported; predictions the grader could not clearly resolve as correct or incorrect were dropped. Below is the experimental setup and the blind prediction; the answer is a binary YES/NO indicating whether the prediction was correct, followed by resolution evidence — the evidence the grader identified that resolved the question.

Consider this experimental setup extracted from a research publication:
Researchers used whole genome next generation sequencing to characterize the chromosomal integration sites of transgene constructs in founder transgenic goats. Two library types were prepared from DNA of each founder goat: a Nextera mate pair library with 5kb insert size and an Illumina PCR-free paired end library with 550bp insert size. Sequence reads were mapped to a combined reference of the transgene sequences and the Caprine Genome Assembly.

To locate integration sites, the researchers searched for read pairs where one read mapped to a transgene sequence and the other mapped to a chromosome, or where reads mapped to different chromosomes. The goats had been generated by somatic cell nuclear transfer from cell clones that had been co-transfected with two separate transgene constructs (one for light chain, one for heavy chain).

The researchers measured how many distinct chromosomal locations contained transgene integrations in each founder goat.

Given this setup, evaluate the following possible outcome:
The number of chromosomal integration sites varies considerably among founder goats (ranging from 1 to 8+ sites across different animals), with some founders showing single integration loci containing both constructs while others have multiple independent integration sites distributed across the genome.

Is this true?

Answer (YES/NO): NO